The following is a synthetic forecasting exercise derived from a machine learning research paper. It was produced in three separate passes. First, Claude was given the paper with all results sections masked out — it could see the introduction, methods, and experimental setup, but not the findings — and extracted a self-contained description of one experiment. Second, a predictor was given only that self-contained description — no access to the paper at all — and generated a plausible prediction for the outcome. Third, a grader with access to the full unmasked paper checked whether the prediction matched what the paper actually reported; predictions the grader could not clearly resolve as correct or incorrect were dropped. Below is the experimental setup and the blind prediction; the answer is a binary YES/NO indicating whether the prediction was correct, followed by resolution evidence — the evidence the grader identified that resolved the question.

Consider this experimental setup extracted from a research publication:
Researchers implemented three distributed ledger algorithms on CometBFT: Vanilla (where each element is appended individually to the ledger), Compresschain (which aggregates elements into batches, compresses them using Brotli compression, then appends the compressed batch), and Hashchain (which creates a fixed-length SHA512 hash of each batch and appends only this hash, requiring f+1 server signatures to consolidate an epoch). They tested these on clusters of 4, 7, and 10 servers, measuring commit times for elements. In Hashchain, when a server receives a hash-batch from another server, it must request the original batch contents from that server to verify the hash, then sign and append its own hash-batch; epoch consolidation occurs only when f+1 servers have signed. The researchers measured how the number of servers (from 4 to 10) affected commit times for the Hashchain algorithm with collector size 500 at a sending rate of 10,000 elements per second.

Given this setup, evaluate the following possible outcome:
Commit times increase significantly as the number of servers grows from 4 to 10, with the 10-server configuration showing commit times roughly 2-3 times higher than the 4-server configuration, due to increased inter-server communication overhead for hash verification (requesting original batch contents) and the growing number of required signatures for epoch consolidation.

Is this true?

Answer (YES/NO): NO